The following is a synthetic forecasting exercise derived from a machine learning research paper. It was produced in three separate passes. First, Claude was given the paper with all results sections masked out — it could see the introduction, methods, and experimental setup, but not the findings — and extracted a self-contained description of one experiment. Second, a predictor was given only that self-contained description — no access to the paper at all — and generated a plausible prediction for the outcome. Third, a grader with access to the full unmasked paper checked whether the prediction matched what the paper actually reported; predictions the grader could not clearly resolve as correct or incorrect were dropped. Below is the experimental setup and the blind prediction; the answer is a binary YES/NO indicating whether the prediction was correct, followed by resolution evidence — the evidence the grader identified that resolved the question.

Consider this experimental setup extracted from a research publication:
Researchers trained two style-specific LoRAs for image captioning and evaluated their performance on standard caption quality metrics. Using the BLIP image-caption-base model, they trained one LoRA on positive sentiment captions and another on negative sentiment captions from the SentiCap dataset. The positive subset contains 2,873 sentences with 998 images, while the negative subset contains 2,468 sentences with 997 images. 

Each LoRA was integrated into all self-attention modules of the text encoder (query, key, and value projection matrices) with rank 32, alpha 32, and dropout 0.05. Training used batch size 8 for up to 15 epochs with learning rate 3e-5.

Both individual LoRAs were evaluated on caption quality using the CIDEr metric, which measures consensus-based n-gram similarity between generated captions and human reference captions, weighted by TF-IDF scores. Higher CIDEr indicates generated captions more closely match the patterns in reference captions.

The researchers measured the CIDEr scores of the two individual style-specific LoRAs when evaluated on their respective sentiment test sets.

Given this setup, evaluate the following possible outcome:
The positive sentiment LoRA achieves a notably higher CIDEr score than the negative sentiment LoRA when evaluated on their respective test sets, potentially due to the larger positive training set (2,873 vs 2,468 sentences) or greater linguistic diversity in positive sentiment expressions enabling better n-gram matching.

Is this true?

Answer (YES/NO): NO